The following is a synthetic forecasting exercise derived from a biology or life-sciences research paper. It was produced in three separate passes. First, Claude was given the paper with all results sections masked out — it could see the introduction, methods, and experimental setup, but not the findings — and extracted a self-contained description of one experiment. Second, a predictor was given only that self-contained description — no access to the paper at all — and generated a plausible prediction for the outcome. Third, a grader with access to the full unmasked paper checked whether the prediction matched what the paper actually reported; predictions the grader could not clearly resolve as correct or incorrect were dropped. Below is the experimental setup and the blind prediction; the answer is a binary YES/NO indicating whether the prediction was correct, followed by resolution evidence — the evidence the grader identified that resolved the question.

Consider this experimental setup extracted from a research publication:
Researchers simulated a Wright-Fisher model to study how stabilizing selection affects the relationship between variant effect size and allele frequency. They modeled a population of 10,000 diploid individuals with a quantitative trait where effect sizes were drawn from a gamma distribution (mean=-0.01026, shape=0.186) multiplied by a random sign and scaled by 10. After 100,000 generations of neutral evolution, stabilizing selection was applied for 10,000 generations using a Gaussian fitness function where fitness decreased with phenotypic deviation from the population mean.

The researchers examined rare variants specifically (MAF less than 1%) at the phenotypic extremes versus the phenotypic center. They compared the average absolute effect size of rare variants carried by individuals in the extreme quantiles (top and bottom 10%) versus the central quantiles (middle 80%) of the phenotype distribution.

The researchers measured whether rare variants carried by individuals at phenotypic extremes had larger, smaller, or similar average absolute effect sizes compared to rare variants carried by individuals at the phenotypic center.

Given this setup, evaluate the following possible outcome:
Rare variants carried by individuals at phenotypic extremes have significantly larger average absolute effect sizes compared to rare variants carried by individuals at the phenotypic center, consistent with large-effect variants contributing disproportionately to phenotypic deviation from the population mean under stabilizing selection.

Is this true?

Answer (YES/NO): YES